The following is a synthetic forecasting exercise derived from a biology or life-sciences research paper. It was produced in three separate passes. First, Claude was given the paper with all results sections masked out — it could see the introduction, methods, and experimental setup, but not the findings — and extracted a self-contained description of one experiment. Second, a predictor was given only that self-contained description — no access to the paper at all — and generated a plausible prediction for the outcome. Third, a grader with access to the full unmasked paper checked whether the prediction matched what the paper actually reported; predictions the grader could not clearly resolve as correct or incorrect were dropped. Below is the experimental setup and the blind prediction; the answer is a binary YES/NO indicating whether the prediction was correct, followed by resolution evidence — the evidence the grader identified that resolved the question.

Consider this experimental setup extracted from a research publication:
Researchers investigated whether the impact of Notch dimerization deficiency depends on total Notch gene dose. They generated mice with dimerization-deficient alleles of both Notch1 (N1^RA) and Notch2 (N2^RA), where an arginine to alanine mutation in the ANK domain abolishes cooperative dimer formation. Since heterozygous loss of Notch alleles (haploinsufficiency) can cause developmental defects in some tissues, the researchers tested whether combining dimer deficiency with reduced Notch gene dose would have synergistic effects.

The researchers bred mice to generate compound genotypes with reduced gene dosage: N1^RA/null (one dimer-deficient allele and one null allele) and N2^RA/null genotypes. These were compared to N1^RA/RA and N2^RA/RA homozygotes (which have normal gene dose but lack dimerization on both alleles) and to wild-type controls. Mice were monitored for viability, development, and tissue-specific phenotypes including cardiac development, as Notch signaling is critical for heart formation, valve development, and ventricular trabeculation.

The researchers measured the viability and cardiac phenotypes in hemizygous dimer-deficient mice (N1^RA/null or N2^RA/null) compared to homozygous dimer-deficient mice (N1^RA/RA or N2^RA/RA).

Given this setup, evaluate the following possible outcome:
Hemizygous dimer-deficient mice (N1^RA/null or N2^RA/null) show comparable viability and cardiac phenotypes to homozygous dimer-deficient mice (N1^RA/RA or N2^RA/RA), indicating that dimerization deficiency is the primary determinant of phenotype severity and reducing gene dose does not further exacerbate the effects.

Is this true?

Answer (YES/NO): YES